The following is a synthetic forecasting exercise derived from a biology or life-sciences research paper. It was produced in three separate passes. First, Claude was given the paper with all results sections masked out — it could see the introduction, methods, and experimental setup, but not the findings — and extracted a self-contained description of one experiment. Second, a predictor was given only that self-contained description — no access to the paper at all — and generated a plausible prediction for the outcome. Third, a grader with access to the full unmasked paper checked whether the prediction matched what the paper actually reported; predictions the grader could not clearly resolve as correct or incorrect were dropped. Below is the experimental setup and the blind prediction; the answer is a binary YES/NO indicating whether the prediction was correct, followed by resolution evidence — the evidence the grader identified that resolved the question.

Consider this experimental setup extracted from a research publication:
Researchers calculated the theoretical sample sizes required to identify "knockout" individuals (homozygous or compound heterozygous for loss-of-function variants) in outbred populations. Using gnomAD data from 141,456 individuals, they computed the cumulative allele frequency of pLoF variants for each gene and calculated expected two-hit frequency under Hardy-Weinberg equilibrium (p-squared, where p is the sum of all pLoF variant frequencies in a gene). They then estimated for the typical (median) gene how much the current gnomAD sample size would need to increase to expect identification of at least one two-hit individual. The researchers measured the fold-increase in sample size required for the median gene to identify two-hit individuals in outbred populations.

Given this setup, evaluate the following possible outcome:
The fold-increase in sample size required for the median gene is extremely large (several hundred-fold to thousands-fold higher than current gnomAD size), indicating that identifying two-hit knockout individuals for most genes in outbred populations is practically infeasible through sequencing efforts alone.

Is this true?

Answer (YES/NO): YES